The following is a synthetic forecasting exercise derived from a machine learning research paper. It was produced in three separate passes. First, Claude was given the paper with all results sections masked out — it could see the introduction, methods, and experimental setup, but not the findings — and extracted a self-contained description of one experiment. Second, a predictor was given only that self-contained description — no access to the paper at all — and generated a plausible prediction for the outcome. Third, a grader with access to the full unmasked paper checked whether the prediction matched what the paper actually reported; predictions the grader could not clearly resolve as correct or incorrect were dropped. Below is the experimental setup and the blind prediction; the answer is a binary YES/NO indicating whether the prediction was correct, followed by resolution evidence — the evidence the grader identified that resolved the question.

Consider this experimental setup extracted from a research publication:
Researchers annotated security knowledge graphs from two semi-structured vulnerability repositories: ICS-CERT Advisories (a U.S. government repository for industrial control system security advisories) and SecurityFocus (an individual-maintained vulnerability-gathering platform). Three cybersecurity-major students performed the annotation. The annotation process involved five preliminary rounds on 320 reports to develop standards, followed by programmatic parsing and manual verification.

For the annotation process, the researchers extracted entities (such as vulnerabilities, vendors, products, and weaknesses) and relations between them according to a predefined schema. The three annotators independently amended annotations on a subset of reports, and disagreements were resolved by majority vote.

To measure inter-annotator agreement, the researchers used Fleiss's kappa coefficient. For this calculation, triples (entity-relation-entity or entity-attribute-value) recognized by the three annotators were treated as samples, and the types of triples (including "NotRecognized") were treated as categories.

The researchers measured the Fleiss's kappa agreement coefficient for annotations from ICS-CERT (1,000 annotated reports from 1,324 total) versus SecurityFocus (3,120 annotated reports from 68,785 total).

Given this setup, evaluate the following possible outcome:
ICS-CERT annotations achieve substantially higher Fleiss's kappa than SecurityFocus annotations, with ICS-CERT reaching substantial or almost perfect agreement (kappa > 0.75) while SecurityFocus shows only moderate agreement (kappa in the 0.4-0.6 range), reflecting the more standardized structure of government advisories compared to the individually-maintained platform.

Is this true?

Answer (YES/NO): NO